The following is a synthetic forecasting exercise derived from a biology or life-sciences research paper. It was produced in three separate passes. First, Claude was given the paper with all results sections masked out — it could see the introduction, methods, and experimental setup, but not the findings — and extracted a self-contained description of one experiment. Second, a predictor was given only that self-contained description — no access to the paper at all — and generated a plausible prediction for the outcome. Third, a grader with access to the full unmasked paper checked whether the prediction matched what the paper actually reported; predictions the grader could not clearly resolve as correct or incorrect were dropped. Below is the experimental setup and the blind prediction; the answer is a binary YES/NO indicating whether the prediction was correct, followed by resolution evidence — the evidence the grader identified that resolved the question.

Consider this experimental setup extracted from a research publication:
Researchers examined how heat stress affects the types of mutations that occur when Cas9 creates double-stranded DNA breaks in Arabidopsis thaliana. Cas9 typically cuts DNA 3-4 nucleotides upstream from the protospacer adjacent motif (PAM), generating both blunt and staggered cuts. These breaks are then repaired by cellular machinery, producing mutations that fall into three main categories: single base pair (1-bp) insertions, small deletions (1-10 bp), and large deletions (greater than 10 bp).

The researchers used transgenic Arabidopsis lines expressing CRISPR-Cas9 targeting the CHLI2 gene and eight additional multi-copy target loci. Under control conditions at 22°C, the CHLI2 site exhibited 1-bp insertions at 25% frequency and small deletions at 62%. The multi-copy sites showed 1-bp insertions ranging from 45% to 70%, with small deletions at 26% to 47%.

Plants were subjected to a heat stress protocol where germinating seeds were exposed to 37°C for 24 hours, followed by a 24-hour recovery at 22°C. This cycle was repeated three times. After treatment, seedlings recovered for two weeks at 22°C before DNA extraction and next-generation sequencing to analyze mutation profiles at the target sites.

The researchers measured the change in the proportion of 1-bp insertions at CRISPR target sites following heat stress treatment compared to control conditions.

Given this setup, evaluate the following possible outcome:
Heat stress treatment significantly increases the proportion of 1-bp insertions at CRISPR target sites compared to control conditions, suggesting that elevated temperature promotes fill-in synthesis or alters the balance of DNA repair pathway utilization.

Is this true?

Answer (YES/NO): YES